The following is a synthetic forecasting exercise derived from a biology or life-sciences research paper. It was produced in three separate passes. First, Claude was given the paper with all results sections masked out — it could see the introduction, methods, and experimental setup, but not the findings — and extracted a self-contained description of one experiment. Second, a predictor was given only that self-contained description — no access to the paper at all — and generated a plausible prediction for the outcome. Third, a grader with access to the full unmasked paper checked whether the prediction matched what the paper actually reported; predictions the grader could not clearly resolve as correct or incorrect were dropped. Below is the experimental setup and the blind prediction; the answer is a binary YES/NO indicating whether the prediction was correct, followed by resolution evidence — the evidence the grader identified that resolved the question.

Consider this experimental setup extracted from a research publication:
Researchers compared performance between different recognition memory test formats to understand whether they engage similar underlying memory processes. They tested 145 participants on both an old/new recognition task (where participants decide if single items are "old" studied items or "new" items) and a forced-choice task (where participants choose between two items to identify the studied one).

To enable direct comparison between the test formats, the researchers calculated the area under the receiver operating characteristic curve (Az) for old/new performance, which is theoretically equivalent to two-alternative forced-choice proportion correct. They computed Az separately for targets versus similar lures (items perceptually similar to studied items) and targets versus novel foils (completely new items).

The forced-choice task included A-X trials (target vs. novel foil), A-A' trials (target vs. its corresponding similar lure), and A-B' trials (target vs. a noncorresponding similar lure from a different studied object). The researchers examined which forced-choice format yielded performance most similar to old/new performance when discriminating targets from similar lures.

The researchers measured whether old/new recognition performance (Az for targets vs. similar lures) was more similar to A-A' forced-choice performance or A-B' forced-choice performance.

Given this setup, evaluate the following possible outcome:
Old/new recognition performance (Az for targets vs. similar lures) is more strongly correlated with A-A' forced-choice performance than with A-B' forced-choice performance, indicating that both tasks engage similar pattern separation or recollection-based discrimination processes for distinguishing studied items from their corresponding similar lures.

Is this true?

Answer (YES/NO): NO